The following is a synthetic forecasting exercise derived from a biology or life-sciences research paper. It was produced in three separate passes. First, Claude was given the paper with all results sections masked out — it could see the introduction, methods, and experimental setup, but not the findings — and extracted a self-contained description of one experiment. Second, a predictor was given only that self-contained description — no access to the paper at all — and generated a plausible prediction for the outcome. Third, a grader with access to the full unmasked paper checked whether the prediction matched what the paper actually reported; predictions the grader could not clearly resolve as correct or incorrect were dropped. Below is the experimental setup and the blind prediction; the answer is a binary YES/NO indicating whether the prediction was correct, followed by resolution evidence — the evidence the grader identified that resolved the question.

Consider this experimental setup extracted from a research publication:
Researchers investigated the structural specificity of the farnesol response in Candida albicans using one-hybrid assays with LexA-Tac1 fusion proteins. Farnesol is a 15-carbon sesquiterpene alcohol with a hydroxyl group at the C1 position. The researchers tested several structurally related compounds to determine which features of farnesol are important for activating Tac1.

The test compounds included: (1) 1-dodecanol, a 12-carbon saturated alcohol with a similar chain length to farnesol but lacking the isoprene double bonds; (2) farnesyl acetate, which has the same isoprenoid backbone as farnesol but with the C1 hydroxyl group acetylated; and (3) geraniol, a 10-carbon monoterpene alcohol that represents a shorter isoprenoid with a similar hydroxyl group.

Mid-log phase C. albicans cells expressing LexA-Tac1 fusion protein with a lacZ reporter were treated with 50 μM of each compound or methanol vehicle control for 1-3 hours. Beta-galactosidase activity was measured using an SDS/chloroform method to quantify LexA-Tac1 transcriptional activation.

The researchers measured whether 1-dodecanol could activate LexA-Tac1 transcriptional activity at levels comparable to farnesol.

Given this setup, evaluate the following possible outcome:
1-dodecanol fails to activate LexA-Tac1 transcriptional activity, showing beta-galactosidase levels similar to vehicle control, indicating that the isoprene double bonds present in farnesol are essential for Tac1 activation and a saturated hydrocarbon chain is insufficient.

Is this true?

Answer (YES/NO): NO